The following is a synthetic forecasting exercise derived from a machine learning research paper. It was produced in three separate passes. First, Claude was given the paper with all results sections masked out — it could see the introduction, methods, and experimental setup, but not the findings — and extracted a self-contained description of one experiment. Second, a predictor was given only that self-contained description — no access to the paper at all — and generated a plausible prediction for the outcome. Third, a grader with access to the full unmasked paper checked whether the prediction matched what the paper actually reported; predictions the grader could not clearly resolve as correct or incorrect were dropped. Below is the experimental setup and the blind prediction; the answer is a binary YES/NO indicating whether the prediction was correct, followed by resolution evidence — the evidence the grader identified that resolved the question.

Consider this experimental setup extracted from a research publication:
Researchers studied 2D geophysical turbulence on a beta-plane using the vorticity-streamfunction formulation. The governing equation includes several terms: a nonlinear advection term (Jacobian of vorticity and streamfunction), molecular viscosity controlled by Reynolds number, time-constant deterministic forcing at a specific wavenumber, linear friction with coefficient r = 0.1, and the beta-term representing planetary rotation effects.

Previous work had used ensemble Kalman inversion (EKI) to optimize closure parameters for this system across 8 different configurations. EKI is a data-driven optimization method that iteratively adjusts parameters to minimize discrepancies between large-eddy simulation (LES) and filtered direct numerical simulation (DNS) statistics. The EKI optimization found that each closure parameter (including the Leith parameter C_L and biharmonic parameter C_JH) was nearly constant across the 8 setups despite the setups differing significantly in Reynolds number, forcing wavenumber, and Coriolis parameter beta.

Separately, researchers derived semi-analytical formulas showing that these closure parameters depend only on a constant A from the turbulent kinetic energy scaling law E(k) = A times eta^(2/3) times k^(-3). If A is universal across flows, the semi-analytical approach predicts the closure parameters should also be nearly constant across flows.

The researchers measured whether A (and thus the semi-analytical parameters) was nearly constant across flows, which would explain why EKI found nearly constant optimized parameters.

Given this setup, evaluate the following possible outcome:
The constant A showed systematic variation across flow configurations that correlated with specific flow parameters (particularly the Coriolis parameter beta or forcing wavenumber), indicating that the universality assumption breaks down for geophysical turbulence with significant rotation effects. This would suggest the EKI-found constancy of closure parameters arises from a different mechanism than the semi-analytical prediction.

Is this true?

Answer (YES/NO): NO